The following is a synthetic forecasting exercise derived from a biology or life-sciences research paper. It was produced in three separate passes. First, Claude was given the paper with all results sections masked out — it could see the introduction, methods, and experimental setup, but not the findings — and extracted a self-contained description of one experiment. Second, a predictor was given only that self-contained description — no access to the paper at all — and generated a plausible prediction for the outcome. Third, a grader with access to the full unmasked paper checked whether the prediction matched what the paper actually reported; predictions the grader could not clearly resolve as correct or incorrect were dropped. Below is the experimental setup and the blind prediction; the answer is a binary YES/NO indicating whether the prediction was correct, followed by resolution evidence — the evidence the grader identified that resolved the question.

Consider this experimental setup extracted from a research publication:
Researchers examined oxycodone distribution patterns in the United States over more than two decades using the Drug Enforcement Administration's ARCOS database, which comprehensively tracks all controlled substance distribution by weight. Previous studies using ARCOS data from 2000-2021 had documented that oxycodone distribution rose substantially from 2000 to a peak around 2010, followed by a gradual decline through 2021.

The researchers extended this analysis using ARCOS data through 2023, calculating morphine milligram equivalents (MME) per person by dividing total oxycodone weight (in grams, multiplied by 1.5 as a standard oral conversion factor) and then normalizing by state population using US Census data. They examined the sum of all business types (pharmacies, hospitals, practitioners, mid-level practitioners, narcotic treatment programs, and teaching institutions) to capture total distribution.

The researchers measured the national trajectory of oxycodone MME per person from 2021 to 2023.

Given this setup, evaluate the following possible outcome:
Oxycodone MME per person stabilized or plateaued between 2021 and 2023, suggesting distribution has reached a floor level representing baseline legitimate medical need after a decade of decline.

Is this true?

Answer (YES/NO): NO